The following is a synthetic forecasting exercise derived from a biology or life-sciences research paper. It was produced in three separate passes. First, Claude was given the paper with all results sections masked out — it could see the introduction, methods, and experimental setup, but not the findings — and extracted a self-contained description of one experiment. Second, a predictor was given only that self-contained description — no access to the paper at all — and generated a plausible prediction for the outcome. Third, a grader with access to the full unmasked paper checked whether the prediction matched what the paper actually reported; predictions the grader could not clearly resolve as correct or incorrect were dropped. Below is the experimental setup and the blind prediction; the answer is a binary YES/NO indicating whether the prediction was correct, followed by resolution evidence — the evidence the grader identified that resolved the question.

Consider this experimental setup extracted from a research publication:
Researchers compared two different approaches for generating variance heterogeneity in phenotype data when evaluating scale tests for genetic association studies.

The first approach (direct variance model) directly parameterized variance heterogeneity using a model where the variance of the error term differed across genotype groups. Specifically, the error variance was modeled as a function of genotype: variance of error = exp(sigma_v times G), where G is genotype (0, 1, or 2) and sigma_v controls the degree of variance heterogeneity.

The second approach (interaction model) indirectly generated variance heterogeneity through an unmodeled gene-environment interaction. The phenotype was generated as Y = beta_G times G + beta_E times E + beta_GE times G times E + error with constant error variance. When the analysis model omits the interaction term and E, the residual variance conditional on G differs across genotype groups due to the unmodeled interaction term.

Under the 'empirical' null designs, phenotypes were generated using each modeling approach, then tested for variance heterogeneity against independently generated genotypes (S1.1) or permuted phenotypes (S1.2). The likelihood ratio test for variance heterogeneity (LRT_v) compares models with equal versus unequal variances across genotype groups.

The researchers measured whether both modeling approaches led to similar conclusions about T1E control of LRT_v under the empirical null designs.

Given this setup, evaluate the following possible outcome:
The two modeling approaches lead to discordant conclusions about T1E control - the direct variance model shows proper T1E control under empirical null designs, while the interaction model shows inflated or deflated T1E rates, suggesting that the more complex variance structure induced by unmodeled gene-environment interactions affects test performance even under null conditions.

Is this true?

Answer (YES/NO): NO